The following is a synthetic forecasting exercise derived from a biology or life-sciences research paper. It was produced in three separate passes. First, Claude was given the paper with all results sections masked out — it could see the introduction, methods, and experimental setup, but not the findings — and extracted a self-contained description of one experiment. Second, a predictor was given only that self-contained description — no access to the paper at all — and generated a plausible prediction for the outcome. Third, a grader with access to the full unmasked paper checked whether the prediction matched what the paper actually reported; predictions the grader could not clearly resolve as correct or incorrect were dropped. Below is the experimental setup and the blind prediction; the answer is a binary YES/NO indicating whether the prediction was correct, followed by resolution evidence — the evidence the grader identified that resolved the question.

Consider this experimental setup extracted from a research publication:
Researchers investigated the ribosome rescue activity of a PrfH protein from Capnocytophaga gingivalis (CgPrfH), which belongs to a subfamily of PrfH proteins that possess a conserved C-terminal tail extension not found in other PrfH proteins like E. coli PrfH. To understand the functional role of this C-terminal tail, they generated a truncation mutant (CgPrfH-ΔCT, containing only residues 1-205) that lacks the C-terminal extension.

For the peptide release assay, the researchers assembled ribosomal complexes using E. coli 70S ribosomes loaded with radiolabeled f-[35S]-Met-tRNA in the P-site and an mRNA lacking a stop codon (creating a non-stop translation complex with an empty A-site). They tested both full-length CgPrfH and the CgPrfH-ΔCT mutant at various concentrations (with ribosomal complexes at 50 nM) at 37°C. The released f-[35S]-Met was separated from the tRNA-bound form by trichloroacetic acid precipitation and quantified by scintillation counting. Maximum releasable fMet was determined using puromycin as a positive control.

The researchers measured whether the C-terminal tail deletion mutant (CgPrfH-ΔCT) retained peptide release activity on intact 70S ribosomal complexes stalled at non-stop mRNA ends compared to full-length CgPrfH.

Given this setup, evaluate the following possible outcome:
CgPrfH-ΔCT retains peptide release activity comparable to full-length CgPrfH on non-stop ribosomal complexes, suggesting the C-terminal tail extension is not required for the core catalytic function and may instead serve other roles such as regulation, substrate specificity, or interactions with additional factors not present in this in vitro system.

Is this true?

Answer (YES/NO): NO